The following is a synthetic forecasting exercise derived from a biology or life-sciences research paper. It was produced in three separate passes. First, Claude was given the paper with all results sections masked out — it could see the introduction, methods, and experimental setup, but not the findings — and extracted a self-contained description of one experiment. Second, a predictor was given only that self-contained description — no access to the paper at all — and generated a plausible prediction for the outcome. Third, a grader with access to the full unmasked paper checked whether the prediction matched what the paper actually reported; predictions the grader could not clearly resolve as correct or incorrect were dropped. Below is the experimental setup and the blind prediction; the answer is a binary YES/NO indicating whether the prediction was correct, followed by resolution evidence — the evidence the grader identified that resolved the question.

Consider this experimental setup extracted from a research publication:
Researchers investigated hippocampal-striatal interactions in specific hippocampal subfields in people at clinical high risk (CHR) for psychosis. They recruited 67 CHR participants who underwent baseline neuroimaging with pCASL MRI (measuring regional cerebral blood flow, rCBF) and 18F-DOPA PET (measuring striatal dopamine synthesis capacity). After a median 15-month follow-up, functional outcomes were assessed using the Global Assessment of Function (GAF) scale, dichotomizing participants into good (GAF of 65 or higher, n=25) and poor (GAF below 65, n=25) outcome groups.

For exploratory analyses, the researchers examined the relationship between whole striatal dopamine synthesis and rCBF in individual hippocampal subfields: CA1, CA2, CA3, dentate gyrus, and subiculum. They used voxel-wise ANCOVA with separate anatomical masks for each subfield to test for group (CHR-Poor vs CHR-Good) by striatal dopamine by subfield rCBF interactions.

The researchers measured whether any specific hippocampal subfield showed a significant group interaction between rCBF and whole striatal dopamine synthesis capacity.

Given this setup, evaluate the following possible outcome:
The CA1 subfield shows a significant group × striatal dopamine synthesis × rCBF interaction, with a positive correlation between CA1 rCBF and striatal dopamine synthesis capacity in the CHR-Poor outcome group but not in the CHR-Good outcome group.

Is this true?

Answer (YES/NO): NO